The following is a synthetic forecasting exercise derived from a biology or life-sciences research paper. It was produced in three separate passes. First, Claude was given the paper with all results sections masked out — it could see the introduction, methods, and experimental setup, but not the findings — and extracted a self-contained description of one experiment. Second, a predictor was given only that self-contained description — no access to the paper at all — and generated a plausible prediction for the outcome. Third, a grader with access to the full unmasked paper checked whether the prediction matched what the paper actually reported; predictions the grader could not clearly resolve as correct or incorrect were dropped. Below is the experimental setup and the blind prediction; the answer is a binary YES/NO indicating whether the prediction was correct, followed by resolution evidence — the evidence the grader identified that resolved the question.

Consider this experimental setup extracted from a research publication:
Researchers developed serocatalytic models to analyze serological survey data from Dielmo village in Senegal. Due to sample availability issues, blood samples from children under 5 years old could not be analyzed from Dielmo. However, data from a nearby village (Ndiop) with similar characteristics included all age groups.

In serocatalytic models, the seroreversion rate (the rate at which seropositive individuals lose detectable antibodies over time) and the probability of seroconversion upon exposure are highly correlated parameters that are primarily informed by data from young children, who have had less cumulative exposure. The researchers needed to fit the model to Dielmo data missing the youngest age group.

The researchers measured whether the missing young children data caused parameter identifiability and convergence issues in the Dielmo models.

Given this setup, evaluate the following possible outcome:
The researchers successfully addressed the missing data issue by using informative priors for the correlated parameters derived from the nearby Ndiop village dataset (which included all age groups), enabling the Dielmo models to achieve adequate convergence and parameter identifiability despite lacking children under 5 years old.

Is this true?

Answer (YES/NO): YES